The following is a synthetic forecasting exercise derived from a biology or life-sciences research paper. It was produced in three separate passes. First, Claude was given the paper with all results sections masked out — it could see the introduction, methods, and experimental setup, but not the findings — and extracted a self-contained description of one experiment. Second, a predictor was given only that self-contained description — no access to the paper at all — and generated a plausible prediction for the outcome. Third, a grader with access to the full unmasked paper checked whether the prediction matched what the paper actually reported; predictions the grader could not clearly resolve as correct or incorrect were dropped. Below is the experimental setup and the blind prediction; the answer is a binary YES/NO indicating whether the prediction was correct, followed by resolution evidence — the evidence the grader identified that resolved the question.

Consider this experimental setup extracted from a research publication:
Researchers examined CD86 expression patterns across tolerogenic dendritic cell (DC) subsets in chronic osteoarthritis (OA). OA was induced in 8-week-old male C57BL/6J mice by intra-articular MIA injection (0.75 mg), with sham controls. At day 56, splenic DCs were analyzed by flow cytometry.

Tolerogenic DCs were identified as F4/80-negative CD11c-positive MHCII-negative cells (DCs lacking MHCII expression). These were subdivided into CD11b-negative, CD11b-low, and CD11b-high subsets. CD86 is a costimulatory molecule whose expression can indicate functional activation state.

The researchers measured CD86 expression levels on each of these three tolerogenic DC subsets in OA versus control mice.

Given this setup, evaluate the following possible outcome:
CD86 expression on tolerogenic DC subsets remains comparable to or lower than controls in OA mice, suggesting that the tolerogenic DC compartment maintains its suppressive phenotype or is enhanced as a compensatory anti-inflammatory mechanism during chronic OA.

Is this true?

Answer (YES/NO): NO